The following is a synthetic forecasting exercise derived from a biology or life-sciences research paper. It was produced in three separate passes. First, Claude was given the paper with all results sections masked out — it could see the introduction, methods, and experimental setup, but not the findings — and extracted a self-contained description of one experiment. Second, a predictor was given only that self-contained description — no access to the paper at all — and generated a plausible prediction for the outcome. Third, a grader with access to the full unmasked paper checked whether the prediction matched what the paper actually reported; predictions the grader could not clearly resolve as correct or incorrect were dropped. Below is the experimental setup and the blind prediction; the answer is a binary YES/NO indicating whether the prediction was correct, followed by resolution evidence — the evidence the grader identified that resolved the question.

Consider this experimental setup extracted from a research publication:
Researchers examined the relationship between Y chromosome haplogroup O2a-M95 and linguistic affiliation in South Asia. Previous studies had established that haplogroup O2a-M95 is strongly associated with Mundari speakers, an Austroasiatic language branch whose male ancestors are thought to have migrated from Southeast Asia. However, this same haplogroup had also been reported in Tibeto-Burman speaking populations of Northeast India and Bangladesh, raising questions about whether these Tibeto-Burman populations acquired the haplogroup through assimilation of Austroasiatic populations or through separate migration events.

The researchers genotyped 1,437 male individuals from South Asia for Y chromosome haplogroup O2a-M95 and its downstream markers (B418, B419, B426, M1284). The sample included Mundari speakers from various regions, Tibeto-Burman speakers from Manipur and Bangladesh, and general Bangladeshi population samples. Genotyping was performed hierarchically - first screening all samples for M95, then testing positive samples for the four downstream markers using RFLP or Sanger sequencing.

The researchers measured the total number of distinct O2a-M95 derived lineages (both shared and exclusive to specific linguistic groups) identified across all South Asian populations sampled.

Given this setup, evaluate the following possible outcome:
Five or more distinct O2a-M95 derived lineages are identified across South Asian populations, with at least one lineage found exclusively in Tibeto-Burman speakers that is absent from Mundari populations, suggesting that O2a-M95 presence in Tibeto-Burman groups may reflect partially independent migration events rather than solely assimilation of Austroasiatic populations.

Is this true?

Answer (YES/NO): NO